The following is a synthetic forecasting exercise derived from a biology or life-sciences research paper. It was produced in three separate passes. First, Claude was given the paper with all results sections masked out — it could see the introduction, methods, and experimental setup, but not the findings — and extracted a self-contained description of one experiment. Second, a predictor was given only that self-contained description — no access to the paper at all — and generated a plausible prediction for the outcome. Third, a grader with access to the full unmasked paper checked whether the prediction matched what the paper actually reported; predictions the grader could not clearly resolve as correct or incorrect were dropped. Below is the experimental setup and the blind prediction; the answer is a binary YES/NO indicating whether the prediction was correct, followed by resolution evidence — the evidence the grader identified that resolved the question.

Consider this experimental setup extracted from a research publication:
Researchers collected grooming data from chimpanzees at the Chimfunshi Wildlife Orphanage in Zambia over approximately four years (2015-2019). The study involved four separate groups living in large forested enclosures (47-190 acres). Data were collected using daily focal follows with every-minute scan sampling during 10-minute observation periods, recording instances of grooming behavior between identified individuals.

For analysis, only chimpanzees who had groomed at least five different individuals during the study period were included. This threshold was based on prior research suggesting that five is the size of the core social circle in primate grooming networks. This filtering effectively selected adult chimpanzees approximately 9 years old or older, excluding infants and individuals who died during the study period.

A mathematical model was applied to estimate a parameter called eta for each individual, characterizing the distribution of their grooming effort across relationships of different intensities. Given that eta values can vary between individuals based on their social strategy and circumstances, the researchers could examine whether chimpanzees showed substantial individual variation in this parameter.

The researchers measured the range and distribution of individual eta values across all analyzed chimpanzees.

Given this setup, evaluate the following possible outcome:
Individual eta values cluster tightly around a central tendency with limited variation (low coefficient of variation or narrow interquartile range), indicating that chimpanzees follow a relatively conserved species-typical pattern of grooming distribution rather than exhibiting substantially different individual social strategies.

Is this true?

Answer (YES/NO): NO